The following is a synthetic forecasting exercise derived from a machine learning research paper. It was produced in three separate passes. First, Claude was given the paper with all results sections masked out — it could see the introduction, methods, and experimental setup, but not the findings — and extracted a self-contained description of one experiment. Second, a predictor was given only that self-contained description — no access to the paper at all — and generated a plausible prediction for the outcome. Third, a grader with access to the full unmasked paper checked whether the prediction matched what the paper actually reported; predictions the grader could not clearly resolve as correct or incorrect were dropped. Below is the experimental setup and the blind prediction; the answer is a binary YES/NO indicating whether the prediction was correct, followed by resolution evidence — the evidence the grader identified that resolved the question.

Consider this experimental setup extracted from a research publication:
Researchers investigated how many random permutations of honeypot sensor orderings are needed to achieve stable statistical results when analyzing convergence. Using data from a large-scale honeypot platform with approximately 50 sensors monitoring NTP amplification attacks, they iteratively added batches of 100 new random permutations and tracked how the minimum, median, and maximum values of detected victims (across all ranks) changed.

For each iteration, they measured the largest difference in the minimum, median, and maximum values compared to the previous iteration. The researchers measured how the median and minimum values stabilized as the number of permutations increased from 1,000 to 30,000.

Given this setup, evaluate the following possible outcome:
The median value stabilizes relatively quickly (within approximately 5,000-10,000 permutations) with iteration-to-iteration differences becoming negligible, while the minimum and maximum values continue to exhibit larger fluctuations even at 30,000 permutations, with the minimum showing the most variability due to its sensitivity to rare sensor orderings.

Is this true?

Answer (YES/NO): NO